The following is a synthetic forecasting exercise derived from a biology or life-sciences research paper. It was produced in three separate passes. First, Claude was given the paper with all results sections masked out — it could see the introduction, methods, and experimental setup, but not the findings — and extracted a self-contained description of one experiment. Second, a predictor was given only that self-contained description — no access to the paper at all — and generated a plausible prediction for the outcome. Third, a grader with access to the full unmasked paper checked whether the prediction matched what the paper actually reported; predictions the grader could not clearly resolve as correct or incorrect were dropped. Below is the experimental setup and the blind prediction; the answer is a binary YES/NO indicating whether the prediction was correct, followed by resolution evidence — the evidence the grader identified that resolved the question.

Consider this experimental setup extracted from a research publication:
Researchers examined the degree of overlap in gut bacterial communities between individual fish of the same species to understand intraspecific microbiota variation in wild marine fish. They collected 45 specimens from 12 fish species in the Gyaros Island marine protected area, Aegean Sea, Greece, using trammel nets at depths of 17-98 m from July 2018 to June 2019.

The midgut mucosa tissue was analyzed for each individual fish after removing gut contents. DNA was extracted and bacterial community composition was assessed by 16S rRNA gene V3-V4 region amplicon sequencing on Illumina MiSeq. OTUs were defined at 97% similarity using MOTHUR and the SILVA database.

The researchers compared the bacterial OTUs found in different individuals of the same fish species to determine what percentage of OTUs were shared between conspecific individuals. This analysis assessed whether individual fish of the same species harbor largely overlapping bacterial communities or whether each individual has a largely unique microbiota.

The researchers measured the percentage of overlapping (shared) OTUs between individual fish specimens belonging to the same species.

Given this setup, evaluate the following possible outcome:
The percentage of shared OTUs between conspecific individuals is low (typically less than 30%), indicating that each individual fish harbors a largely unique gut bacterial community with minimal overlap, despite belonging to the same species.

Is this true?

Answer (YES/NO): YES